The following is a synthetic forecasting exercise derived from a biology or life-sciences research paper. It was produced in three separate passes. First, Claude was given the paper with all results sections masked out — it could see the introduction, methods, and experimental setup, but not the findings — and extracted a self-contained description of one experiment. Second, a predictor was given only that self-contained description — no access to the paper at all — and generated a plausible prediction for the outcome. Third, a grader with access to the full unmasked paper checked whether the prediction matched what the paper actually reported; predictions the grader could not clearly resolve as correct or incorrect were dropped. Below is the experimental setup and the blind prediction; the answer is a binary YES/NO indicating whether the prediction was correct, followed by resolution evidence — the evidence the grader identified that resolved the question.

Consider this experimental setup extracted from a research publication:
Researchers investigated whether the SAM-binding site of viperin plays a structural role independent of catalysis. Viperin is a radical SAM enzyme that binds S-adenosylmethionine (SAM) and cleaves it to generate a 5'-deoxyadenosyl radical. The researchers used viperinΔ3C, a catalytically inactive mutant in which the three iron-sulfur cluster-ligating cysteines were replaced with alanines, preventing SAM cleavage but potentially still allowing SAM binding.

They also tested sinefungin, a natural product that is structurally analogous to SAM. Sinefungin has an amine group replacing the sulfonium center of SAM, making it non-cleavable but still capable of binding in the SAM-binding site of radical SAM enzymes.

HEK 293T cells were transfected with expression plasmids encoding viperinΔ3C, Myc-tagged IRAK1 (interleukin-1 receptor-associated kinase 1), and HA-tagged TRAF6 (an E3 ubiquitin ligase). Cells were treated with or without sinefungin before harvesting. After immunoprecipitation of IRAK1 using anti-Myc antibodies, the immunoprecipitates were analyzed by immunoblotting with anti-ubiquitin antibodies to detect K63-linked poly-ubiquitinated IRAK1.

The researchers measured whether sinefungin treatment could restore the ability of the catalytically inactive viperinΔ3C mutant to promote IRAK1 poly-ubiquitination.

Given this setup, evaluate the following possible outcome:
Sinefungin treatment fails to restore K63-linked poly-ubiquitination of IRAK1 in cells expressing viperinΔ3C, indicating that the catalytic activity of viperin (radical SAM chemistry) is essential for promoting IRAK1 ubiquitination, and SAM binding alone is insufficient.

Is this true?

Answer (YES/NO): NO